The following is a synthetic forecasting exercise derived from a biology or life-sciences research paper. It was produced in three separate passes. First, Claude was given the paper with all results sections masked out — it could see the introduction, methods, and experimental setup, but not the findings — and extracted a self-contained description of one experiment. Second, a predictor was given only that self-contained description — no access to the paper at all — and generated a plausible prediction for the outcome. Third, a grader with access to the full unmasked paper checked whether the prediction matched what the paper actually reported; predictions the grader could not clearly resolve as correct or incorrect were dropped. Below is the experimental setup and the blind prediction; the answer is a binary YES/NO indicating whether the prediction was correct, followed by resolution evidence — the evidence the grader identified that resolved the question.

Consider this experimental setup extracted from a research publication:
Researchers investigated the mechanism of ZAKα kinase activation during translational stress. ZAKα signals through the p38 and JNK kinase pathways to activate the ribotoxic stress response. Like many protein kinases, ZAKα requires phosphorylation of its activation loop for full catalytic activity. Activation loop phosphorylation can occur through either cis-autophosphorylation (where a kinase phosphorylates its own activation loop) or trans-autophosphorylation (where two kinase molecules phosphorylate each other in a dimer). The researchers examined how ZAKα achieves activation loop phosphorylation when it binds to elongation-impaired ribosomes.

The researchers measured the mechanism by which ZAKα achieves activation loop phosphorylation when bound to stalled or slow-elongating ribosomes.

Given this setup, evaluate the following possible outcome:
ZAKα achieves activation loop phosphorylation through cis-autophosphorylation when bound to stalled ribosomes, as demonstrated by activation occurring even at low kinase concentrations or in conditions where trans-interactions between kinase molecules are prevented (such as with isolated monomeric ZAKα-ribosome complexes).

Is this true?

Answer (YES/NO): NO